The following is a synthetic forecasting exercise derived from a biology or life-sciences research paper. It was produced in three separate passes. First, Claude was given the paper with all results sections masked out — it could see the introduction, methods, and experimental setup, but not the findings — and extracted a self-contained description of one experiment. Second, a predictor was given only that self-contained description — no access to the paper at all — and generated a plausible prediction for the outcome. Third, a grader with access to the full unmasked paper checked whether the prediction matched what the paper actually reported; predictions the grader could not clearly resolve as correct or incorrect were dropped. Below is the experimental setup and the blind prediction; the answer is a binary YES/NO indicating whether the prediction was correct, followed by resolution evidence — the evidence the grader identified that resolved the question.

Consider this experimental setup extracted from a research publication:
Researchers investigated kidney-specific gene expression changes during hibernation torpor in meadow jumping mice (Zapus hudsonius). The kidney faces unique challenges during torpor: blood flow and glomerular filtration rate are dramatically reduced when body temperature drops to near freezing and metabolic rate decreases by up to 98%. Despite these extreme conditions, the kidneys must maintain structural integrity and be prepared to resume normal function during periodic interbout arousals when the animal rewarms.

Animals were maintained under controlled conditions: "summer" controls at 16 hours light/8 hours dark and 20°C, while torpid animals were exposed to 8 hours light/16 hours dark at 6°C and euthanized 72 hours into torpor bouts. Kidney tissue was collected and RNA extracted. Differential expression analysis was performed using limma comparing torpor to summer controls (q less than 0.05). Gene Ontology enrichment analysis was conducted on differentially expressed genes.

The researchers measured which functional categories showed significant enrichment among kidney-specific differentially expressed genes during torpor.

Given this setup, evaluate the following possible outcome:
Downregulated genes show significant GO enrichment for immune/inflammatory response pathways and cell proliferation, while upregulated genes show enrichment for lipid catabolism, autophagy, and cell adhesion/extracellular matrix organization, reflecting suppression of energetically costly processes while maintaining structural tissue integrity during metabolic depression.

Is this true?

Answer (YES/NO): NO